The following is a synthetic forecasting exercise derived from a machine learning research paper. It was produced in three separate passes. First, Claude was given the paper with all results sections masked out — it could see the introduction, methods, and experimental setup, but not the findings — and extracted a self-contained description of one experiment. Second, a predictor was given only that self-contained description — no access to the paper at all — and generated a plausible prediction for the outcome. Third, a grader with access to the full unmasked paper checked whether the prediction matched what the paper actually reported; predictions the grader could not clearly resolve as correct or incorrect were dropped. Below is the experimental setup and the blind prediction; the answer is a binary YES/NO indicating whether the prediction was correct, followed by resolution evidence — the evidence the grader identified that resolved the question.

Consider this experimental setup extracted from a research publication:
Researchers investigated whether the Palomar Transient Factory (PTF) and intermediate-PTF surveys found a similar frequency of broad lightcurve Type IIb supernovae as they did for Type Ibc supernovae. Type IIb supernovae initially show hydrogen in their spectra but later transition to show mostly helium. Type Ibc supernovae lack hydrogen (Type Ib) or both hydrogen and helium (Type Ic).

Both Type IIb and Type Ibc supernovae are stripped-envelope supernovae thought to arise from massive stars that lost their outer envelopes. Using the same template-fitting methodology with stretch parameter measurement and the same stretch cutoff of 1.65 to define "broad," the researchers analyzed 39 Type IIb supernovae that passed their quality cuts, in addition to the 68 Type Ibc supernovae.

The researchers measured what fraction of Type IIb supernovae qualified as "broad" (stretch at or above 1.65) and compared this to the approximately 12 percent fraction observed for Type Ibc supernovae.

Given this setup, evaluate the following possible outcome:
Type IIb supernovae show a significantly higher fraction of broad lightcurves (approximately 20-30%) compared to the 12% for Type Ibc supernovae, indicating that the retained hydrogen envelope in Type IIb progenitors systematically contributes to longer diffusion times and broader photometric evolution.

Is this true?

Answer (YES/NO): NO